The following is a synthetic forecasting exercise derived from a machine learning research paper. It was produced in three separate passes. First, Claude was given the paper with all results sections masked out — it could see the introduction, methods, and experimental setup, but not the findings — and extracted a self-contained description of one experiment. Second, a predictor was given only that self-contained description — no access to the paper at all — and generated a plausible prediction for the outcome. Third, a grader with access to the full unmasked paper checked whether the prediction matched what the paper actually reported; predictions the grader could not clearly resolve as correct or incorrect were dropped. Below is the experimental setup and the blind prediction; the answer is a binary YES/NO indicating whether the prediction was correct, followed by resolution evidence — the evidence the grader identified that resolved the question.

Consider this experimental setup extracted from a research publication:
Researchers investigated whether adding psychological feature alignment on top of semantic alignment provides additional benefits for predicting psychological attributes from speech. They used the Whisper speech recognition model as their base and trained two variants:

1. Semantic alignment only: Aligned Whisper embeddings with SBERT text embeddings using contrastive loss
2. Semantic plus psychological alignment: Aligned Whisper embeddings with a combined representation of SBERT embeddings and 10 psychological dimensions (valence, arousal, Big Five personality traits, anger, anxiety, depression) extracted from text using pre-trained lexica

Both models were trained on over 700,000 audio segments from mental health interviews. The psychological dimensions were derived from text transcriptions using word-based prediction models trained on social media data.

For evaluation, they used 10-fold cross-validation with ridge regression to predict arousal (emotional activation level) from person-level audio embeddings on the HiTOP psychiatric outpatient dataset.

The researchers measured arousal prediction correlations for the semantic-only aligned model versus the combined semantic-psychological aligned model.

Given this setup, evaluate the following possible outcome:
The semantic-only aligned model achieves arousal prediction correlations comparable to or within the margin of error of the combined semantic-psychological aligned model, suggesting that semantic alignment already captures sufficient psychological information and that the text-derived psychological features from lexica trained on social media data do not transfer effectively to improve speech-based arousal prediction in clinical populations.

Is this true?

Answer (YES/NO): NO